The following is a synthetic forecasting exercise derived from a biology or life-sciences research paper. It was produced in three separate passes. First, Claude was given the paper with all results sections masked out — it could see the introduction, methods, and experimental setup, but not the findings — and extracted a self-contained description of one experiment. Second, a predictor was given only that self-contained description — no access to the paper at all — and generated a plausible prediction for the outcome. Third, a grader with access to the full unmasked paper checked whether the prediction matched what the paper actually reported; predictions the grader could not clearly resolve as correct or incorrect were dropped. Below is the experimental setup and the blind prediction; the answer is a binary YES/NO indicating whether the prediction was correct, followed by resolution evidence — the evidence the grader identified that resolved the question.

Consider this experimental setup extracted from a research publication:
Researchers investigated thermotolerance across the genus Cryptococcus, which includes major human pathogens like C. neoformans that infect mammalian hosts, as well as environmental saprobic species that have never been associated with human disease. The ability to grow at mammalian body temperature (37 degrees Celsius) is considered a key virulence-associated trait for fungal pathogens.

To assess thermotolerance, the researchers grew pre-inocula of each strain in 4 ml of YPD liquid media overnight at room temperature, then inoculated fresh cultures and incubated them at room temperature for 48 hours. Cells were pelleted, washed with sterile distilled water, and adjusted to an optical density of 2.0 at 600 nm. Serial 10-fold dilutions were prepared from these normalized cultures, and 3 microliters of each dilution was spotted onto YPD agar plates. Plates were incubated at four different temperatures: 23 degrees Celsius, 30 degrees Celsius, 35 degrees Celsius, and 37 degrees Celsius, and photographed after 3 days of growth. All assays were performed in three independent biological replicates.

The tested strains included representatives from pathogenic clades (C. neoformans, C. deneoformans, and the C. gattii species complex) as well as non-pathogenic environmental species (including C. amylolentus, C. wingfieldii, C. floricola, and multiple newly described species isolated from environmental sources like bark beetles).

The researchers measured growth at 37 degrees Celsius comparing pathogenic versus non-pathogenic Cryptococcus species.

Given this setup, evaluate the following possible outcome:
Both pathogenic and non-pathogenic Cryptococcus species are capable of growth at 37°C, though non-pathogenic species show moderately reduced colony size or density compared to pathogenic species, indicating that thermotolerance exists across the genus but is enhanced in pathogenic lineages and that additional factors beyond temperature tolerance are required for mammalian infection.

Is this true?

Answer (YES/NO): NO